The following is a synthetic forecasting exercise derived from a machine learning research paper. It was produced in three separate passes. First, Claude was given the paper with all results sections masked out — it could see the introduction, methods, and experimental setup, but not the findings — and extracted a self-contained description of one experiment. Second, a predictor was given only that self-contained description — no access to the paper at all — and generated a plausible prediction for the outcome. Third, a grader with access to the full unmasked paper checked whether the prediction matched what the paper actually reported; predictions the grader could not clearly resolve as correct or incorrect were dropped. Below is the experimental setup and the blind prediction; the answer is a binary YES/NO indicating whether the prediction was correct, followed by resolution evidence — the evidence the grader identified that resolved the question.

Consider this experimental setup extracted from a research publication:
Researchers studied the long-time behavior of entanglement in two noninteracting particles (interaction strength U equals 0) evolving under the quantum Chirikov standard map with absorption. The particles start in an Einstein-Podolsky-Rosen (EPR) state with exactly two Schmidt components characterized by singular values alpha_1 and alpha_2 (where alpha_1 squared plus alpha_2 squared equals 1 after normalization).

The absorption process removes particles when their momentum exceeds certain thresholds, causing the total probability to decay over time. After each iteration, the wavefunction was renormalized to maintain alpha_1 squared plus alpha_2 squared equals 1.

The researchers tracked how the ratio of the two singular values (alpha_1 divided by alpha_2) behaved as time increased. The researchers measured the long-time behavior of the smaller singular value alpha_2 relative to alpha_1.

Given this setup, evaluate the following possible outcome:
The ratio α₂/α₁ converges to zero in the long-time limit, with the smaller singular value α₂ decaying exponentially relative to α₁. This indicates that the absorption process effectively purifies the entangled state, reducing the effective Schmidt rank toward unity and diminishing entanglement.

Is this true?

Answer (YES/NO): YES